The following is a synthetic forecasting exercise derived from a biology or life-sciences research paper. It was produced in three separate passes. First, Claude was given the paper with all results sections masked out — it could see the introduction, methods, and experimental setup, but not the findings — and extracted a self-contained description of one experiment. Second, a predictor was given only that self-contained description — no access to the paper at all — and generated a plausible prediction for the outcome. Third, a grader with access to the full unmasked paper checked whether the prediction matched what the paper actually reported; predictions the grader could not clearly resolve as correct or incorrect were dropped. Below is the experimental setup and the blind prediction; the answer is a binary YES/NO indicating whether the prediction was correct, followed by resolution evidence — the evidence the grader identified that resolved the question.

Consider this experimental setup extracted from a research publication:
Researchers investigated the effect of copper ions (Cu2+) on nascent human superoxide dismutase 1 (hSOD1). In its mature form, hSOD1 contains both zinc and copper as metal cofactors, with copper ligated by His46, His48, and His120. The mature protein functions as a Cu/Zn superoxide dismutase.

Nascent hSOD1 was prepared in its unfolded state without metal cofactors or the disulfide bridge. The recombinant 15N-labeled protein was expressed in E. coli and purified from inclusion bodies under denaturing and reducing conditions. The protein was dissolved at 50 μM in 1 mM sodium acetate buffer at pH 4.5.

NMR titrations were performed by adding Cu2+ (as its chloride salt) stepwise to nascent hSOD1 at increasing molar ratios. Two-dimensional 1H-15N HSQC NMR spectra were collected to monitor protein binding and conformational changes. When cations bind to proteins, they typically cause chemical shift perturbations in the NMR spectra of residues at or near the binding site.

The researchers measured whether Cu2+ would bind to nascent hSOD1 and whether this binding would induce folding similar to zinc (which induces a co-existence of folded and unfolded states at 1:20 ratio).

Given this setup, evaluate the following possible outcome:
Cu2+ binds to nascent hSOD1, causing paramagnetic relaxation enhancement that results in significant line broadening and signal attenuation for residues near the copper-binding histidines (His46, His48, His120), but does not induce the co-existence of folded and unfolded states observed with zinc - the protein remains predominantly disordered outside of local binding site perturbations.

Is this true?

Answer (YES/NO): NO